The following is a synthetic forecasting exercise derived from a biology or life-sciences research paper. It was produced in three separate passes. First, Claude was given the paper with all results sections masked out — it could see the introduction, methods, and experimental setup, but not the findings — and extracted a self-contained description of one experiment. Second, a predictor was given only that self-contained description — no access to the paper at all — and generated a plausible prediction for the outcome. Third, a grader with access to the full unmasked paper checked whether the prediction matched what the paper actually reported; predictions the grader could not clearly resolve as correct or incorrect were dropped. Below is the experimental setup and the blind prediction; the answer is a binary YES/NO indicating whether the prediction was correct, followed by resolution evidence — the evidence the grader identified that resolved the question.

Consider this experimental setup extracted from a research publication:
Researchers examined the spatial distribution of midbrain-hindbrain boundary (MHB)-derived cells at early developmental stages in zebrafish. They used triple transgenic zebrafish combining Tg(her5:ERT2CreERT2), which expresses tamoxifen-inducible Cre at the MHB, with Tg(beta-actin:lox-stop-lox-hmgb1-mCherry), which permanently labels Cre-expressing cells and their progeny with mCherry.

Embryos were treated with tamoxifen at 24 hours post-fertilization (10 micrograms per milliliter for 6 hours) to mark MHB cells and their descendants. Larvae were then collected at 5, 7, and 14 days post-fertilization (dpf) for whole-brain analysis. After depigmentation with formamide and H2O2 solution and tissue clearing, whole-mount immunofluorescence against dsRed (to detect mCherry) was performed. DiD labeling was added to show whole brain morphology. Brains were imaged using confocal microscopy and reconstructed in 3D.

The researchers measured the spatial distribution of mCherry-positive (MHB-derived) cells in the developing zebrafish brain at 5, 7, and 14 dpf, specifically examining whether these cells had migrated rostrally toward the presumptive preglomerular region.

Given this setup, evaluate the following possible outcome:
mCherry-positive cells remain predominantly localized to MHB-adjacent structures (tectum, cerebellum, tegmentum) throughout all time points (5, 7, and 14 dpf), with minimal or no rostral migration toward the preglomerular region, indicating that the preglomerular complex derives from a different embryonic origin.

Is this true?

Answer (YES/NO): NO